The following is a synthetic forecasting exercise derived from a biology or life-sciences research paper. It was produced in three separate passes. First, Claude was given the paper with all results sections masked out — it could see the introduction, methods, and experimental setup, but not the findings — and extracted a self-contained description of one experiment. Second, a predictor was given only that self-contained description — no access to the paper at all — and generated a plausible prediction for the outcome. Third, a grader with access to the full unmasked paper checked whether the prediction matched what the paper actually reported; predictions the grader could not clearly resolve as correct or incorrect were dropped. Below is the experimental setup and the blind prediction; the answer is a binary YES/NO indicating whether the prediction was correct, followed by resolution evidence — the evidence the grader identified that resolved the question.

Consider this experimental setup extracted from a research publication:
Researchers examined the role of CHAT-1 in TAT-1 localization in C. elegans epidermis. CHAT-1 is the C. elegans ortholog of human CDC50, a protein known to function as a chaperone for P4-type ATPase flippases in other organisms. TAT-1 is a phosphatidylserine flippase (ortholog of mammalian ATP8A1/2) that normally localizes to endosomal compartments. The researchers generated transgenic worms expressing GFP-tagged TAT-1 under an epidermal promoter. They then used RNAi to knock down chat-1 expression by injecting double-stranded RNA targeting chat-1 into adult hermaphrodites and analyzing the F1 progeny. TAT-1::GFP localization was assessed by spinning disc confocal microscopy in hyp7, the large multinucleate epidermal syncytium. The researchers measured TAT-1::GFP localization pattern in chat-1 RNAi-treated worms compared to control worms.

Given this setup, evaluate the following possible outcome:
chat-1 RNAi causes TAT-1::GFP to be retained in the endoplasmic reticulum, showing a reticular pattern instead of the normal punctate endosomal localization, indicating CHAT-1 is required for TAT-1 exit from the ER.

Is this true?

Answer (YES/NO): NO